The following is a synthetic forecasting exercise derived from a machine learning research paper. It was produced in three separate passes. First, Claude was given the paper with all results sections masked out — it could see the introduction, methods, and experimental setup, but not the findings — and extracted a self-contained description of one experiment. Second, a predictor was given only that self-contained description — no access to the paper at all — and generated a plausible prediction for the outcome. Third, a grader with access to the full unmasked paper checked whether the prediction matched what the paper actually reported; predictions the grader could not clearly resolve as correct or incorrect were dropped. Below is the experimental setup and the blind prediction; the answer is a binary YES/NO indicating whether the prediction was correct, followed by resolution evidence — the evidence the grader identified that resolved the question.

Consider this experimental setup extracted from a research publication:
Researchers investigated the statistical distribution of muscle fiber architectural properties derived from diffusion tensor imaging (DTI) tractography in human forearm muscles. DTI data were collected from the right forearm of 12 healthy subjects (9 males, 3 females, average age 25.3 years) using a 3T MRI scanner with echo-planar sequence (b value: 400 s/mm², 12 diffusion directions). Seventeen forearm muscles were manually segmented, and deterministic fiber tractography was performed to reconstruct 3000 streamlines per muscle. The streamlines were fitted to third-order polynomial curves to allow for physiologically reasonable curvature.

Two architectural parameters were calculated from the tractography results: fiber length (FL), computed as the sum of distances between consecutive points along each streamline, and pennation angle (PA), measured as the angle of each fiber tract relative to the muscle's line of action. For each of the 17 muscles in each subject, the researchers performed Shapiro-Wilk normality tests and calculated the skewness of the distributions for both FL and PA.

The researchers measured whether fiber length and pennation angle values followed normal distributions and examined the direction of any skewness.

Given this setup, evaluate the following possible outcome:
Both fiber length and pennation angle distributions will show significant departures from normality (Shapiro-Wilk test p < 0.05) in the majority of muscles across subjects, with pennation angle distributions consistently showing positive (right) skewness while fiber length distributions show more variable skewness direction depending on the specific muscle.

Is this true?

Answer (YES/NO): NO